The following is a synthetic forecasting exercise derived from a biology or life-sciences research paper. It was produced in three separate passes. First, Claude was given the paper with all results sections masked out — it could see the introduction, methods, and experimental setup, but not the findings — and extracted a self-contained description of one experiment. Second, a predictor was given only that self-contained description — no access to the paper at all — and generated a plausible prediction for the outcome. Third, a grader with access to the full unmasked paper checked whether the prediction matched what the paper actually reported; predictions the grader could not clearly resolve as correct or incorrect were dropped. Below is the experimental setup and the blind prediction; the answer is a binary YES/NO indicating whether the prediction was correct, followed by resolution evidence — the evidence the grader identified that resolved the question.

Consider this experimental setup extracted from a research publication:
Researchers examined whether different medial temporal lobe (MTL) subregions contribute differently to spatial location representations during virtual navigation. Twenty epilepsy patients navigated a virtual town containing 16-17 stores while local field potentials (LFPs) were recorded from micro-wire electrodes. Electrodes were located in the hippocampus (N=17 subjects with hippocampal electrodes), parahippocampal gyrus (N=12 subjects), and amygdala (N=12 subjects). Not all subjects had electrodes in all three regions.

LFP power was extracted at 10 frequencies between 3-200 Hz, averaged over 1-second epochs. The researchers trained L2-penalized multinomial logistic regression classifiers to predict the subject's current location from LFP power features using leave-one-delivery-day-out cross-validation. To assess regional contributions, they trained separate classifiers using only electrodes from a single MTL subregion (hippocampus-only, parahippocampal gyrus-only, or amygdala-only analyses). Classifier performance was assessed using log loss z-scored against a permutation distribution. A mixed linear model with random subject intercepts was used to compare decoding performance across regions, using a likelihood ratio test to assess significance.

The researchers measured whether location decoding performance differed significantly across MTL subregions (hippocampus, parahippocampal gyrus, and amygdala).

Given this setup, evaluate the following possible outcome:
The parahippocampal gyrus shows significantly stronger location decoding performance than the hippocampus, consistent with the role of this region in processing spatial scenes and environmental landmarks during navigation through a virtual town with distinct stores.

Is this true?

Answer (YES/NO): NO